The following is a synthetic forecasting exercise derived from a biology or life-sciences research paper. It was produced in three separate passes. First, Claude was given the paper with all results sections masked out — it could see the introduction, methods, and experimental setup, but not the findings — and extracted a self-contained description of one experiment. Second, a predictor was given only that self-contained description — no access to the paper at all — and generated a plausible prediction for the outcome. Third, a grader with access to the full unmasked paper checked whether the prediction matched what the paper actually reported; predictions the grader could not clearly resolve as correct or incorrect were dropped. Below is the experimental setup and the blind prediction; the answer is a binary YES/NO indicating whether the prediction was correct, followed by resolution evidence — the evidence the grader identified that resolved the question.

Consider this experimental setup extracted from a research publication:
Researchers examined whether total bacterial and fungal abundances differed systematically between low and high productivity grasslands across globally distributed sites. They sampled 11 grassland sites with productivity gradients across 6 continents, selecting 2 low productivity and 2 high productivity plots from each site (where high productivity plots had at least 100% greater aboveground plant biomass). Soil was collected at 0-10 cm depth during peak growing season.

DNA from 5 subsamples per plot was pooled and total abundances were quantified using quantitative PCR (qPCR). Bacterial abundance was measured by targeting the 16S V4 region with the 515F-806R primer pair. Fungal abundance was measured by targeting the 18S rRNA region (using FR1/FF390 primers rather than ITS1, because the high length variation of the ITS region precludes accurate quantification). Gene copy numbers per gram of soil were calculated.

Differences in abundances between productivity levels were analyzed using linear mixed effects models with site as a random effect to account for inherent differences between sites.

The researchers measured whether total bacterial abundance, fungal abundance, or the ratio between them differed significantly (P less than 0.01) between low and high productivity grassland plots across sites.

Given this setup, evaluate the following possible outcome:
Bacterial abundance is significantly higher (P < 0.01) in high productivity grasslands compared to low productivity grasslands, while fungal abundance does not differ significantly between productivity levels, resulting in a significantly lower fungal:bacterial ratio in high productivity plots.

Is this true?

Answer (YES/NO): NO